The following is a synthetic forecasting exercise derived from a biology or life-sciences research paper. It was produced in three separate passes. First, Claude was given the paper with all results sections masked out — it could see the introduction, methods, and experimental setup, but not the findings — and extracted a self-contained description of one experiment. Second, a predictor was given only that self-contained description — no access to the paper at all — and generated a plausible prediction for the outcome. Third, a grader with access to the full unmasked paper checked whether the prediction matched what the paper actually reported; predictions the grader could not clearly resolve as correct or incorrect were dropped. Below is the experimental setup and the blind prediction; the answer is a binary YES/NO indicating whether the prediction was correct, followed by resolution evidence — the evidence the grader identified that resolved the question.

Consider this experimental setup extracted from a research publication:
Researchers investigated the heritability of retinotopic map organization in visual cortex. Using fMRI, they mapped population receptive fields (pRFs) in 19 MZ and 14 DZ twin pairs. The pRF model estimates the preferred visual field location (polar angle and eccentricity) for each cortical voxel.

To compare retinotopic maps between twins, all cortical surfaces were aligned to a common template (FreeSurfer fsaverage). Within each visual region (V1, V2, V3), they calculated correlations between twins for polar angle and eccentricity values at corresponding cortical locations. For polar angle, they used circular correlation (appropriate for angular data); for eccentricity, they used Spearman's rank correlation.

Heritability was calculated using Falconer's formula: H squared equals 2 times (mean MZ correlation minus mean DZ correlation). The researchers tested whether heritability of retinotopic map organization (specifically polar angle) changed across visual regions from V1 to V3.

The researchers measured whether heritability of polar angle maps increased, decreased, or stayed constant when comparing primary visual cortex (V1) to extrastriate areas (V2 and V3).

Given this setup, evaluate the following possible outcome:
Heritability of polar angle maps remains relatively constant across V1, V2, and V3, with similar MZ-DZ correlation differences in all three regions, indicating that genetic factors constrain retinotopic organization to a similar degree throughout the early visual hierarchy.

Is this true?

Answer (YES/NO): NO